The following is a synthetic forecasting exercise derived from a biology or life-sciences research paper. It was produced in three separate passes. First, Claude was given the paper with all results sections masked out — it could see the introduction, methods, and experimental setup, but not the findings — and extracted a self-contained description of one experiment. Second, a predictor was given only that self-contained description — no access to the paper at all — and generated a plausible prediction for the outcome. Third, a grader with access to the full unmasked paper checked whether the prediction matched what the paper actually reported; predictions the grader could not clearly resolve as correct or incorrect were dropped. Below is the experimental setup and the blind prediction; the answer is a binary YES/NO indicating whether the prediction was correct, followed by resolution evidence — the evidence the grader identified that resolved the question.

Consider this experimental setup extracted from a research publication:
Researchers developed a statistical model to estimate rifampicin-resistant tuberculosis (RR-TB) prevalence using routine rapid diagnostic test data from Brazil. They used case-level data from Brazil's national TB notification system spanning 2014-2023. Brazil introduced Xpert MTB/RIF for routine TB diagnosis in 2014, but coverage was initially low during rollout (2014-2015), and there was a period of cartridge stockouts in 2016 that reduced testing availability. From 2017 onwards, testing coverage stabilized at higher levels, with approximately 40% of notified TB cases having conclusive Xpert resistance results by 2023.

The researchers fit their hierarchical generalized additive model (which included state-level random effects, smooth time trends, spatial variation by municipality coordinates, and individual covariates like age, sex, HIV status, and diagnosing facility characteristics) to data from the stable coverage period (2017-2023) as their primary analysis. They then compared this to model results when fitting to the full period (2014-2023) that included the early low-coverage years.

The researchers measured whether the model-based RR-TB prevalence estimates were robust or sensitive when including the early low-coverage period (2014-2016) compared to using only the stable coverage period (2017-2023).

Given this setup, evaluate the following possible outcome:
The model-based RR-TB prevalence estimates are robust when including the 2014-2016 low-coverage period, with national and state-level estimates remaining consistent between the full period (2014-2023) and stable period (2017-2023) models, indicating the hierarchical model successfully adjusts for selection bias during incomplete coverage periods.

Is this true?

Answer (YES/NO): NO